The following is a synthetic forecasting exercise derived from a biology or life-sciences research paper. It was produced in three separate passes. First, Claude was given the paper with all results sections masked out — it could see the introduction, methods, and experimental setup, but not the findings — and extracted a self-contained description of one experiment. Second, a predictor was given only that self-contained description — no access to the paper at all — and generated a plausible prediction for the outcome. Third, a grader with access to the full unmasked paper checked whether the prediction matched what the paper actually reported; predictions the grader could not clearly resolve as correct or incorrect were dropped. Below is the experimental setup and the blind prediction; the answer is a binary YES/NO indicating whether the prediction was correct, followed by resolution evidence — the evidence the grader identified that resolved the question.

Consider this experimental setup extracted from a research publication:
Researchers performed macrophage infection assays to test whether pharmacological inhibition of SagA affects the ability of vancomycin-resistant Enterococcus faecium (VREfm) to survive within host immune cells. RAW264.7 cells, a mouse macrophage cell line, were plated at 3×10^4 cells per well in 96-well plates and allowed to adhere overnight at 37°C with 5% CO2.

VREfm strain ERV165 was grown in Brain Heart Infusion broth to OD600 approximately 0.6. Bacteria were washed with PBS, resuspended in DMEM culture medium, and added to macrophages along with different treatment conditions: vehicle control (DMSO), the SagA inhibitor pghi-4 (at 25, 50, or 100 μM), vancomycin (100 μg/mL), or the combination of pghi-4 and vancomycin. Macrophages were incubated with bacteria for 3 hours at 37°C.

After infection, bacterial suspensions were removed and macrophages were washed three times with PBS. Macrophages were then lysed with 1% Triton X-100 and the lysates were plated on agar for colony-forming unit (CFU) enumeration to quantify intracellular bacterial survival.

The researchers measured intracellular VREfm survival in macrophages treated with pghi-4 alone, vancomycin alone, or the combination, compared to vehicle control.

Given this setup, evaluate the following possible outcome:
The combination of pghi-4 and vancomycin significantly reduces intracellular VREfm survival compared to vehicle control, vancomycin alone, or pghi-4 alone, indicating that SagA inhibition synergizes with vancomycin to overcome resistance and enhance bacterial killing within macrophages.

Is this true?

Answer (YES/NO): YES